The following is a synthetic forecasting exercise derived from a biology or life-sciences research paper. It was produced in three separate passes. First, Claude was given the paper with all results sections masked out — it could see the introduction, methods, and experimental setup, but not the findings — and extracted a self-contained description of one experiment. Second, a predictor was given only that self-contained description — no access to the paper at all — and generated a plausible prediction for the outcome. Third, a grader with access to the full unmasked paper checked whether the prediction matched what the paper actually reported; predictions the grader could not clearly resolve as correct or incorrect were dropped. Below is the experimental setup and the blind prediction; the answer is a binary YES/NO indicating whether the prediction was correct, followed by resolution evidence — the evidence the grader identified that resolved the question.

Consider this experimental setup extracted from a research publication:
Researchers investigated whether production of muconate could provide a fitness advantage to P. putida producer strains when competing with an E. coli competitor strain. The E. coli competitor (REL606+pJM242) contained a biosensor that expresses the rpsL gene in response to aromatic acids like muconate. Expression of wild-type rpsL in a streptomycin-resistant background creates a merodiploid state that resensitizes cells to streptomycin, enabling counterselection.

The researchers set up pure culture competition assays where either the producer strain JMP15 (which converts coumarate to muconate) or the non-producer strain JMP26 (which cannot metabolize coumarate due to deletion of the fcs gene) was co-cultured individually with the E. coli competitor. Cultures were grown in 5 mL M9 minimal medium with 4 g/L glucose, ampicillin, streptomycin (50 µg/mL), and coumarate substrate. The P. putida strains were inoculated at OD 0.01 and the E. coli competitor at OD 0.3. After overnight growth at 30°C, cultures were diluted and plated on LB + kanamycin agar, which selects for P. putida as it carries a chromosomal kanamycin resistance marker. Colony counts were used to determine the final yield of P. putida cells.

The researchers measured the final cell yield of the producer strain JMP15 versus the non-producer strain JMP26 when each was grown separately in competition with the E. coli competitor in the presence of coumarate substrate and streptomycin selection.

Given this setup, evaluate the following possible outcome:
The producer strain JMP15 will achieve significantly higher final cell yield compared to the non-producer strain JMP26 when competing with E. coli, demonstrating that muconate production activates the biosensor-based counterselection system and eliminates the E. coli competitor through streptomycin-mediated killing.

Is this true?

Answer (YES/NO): YES